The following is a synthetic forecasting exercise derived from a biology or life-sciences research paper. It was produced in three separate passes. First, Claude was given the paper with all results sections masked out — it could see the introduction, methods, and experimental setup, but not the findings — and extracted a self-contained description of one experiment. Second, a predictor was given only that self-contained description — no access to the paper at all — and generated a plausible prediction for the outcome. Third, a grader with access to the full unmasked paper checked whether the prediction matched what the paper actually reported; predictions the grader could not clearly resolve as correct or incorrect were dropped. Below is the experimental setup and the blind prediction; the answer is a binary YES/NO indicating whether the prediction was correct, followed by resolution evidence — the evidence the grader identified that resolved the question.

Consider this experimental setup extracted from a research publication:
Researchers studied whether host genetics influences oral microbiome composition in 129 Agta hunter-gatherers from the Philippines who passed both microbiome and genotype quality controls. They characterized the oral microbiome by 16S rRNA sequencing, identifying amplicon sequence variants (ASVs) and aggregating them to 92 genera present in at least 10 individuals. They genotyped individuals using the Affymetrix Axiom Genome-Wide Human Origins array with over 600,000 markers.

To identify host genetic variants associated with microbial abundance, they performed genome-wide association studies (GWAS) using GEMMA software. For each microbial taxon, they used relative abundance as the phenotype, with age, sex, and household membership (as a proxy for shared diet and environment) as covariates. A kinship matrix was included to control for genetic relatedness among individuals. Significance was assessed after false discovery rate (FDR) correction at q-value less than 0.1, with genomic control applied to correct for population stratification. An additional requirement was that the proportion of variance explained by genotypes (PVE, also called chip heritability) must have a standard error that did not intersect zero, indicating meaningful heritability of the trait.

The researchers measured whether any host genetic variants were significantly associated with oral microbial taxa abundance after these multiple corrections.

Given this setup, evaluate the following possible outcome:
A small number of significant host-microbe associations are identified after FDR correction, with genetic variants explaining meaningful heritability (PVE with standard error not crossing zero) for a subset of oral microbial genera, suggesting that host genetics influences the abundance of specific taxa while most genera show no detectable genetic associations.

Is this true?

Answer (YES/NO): YES